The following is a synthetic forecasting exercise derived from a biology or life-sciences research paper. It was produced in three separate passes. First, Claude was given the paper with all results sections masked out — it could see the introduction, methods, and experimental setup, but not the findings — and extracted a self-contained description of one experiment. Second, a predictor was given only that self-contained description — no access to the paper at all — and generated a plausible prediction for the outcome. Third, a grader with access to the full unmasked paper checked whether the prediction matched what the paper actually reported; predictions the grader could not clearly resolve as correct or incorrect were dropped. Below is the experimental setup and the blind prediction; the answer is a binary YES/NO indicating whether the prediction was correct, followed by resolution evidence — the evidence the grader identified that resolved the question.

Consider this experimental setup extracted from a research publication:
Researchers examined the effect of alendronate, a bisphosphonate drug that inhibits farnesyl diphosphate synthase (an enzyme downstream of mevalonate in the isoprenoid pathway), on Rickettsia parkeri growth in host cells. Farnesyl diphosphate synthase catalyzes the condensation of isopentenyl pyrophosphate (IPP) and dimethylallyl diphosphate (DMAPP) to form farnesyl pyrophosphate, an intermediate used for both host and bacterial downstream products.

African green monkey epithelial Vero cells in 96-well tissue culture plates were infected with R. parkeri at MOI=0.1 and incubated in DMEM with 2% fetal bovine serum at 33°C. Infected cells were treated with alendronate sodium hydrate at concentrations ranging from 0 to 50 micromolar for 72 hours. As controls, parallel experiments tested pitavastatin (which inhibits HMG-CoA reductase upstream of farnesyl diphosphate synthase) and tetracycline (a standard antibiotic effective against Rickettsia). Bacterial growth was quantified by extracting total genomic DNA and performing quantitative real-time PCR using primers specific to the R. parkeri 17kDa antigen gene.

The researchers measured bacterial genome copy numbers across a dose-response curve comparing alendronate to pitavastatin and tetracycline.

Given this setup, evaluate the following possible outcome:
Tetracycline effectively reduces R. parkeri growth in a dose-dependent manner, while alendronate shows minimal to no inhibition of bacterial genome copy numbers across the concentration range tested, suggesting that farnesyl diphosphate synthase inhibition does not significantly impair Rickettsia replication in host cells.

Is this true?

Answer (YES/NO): NO